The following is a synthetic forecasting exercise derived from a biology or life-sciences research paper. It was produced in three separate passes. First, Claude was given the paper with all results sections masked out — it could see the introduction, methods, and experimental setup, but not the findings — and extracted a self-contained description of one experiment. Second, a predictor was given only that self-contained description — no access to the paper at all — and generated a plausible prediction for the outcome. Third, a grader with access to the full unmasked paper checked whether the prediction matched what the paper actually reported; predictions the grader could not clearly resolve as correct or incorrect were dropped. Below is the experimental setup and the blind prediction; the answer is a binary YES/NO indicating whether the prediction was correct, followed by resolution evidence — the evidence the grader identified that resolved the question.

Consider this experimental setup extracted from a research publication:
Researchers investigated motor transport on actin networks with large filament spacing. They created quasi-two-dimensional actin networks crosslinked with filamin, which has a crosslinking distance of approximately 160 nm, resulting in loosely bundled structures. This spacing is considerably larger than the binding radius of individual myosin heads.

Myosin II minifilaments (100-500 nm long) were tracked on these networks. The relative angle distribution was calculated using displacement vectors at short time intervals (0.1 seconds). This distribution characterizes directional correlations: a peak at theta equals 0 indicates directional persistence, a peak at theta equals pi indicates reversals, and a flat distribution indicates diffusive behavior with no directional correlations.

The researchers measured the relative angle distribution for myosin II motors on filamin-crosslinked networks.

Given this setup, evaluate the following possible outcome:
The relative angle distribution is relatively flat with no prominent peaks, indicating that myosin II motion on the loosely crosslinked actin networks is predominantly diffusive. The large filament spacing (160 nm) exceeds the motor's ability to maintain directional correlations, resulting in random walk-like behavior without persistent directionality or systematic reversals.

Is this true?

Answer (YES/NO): YES